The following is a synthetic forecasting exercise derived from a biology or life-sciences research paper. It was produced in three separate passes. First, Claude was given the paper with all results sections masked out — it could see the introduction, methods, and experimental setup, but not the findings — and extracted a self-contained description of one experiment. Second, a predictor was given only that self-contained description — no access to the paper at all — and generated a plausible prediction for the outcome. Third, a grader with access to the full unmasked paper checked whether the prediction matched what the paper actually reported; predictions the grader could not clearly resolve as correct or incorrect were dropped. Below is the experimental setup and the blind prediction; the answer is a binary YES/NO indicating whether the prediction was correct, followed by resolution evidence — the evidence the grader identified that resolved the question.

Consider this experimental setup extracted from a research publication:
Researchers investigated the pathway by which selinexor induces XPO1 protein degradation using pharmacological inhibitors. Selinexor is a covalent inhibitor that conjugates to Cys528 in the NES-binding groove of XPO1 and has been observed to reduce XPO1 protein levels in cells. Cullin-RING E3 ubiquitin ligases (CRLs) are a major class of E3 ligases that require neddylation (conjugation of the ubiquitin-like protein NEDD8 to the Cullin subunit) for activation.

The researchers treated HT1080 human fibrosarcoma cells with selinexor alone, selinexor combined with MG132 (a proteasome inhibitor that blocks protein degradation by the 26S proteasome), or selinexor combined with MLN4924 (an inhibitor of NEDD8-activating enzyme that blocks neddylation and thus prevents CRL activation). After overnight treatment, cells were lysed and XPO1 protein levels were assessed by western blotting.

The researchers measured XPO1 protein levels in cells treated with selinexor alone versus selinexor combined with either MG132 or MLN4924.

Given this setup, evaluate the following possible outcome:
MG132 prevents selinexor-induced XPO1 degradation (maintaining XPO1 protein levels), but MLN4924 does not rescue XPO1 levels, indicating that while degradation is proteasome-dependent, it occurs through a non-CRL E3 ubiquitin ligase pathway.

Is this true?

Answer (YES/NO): NO